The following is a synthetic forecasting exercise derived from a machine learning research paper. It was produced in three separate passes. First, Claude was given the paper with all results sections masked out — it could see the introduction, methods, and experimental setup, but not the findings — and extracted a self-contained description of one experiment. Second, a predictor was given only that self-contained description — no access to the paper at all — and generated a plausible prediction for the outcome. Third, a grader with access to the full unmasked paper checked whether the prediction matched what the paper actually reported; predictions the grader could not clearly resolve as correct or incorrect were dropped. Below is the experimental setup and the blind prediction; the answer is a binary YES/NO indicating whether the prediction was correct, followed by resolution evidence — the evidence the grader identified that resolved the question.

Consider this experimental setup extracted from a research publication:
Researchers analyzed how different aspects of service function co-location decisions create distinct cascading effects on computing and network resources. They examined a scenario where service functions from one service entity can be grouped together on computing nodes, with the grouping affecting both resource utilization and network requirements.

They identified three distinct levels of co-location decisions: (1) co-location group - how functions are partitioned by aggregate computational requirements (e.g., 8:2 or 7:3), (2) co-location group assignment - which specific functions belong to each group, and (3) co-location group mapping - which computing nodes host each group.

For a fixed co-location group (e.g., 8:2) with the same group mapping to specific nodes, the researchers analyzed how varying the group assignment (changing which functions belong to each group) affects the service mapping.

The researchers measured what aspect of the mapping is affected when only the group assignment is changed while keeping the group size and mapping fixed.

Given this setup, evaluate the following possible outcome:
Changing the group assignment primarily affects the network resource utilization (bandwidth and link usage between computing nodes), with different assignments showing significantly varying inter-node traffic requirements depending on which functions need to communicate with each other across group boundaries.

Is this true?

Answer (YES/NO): YES